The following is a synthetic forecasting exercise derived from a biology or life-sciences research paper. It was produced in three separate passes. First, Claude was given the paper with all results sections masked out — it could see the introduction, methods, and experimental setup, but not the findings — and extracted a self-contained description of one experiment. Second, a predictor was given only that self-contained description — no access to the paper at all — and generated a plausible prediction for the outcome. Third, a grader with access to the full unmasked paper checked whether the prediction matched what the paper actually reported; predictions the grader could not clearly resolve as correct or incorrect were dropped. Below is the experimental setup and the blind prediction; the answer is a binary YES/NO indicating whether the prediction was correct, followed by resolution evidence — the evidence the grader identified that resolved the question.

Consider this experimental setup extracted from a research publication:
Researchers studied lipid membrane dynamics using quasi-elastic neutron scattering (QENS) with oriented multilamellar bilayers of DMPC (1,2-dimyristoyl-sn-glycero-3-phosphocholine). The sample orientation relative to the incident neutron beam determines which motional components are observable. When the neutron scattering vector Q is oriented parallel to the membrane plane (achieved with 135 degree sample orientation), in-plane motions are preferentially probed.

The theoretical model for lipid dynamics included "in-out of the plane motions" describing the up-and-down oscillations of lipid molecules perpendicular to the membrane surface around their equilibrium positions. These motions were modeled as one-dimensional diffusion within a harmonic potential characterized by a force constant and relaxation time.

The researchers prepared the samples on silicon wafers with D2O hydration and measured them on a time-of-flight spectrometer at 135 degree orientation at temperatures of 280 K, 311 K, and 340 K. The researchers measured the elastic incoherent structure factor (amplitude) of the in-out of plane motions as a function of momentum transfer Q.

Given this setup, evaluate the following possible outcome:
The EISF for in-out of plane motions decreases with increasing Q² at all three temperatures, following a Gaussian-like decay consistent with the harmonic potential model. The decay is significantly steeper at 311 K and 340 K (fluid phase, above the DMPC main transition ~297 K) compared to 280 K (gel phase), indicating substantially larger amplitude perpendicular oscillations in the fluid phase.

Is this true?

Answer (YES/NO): NO